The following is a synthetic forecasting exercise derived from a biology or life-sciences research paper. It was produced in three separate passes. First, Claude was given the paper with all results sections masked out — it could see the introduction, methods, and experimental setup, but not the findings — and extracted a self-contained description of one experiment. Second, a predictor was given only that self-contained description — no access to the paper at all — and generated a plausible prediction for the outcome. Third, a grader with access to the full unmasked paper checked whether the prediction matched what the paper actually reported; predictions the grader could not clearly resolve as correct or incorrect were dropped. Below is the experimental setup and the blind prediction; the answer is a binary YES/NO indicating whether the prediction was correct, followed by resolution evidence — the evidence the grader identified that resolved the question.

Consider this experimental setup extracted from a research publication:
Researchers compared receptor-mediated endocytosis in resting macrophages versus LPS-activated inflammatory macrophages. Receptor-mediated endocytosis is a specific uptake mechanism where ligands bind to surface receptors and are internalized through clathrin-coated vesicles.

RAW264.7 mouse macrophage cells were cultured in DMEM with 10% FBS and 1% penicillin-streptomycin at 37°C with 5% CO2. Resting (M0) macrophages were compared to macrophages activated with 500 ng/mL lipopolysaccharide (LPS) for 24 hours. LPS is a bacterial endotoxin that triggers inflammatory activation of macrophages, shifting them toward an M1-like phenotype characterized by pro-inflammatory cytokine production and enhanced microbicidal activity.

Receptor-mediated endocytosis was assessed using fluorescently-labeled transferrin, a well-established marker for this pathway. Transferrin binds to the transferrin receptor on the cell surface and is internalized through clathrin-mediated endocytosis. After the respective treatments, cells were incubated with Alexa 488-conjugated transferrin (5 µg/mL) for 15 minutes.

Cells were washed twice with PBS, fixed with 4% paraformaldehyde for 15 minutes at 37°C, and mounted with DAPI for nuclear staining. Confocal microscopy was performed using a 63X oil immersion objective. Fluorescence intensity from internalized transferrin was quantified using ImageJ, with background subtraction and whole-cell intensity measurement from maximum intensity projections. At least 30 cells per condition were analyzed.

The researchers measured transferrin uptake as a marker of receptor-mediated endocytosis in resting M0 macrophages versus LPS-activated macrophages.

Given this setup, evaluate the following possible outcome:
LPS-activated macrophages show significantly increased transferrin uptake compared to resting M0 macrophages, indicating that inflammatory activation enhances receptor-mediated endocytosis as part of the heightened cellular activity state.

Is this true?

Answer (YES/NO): NO